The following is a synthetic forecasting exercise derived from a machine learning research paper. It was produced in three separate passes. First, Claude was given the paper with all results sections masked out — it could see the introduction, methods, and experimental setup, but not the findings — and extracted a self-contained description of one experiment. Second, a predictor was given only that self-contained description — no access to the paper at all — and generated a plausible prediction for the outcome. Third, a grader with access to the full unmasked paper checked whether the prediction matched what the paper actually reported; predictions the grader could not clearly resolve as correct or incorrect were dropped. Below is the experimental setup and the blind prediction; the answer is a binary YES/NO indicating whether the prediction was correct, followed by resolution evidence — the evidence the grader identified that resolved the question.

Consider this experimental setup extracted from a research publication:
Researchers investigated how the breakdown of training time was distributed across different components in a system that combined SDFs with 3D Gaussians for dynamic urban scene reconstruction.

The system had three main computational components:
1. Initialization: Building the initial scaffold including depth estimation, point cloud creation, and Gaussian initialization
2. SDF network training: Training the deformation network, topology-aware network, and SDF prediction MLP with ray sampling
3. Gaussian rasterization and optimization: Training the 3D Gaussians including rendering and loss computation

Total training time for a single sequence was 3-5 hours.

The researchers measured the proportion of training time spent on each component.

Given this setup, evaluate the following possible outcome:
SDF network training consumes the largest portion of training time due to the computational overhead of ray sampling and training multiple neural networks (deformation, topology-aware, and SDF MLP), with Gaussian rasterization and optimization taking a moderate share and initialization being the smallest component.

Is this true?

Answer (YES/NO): YES